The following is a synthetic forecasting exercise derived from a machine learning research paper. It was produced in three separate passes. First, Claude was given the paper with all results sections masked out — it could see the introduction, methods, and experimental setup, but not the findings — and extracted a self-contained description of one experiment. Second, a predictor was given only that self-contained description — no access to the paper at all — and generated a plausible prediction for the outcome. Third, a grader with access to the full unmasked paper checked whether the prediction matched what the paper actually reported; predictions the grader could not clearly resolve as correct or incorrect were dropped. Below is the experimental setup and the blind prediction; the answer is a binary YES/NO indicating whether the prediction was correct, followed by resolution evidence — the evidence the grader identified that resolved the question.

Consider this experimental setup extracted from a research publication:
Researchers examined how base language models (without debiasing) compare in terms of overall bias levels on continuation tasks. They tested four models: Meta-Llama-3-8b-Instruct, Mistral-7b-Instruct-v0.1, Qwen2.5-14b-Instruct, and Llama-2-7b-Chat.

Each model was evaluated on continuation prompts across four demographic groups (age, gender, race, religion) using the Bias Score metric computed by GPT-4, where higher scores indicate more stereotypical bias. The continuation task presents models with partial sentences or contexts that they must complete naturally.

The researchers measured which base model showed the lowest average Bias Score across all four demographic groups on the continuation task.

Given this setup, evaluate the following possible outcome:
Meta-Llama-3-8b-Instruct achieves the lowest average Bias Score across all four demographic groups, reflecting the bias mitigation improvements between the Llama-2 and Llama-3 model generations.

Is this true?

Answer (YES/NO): NO